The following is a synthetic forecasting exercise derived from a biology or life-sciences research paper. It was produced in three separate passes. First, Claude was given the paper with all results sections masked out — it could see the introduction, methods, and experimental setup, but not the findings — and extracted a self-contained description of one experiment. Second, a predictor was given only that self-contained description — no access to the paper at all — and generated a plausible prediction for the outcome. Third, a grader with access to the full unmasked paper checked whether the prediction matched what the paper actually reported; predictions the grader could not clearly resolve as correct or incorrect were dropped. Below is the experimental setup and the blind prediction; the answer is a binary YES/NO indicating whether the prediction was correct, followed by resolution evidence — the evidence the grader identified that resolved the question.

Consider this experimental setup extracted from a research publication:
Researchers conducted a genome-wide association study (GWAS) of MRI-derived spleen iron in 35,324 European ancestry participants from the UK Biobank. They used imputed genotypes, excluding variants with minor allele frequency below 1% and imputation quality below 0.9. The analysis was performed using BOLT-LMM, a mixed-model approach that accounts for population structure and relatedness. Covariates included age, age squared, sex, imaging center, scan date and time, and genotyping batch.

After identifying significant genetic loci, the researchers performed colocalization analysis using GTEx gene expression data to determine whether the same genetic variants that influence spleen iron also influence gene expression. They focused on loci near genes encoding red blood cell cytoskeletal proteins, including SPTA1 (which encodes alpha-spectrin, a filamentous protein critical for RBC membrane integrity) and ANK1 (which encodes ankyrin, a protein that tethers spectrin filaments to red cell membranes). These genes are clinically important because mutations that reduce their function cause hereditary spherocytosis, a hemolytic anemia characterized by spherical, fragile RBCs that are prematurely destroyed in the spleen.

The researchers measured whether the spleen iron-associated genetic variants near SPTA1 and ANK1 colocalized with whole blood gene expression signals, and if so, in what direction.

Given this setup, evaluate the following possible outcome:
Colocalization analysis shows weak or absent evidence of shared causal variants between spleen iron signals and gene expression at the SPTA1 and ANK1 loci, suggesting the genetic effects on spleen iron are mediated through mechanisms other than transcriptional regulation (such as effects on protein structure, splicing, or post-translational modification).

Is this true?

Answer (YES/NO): NO